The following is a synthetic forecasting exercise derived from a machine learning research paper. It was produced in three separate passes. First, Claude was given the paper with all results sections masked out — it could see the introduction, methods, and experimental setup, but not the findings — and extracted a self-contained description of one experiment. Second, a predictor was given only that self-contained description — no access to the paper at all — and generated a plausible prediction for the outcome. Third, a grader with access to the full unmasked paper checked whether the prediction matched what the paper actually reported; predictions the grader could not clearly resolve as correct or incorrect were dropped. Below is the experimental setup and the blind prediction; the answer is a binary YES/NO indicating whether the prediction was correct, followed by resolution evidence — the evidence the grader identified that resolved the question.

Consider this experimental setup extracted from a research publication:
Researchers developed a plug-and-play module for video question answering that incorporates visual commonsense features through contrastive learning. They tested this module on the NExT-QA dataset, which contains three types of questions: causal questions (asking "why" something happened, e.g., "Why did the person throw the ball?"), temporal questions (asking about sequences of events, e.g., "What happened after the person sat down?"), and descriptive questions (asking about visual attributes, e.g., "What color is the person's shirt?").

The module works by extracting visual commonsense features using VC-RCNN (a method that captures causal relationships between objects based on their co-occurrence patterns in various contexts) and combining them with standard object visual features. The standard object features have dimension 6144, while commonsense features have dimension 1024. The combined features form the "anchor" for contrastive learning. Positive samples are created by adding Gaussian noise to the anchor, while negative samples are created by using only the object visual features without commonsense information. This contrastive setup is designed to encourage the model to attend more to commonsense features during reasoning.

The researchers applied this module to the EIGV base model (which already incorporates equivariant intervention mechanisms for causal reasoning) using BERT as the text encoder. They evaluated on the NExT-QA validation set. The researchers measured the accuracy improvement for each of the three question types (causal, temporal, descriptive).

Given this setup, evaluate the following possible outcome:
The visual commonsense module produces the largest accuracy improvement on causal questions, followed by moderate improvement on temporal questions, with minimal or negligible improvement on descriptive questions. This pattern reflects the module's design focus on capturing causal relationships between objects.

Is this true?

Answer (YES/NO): NO